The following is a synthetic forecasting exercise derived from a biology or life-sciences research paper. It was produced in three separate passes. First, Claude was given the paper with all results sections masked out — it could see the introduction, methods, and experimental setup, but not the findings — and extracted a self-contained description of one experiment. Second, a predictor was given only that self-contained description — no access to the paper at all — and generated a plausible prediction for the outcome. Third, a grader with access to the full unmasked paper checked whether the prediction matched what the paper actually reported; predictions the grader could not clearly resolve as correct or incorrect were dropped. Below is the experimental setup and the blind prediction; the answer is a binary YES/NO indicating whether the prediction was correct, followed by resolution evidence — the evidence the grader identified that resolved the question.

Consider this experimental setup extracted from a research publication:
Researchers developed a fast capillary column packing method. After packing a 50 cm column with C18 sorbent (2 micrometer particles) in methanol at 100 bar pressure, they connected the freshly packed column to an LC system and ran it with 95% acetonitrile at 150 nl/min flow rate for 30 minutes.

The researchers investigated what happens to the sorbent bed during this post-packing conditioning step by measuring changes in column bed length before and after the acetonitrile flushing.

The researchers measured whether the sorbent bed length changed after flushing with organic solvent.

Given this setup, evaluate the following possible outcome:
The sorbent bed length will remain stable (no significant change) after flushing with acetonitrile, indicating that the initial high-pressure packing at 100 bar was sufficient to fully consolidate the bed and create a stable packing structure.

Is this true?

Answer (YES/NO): NO